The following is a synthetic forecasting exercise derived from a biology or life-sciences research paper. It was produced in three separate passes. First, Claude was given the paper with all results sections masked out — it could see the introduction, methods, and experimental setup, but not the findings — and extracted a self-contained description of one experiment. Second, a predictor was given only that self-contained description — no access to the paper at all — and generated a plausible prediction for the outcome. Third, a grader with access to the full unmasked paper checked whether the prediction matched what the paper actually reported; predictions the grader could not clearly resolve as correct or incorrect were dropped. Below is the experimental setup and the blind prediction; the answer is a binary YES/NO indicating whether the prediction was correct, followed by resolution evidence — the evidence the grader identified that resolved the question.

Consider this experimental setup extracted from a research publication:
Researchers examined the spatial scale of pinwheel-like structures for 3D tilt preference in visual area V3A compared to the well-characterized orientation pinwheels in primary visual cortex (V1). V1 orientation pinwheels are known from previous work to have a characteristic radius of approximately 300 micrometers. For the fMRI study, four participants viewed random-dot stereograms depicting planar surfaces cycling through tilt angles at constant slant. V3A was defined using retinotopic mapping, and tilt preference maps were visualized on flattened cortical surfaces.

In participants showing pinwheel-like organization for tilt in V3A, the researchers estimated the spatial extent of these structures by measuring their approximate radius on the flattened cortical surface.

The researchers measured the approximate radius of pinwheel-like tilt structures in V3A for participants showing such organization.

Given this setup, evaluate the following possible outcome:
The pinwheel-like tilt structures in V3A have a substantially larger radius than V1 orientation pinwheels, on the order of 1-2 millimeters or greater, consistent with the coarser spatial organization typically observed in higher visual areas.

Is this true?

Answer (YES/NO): YES